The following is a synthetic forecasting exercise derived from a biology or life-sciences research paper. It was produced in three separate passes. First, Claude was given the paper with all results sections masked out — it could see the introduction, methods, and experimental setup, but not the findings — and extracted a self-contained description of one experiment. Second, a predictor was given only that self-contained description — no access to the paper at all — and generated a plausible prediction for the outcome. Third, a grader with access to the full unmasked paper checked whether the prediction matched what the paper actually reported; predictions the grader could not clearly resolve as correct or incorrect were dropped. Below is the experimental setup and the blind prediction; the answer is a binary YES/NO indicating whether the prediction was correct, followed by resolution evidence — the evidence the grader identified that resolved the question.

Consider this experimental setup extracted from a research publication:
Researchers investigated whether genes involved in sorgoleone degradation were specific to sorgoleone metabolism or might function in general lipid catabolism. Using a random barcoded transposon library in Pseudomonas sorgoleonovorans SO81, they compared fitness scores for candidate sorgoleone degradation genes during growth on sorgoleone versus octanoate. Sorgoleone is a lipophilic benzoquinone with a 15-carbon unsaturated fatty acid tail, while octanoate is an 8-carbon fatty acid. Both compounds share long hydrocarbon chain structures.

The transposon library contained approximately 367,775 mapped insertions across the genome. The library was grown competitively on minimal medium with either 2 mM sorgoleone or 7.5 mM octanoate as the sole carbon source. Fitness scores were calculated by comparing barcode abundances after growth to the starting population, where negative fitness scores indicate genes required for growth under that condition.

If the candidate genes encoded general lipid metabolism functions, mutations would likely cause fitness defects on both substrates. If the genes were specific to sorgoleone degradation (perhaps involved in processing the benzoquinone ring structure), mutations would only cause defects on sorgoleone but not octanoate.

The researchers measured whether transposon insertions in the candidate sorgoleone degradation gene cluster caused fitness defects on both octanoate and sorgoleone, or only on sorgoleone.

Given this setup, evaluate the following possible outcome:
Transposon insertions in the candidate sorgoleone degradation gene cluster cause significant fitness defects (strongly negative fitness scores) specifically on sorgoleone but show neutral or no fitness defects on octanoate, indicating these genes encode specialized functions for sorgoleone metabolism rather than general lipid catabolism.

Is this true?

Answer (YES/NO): YES